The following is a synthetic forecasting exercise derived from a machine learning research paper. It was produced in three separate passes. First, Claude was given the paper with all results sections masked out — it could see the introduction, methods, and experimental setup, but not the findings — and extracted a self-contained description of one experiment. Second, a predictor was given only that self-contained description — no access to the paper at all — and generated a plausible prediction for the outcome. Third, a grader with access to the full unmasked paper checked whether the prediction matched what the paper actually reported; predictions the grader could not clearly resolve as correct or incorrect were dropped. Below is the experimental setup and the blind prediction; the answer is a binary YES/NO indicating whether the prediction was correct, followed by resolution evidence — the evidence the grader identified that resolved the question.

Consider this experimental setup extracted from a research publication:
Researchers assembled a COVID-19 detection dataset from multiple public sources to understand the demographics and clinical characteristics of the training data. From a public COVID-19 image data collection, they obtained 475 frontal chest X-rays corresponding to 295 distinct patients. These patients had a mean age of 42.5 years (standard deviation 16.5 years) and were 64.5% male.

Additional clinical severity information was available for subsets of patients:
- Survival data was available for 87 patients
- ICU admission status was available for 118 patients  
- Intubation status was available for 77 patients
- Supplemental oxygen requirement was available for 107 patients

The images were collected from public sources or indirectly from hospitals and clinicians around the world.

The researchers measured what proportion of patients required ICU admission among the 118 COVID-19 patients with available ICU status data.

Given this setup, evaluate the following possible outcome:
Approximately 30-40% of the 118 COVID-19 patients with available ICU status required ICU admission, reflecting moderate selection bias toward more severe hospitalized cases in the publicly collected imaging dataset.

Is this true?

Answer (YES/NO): NO